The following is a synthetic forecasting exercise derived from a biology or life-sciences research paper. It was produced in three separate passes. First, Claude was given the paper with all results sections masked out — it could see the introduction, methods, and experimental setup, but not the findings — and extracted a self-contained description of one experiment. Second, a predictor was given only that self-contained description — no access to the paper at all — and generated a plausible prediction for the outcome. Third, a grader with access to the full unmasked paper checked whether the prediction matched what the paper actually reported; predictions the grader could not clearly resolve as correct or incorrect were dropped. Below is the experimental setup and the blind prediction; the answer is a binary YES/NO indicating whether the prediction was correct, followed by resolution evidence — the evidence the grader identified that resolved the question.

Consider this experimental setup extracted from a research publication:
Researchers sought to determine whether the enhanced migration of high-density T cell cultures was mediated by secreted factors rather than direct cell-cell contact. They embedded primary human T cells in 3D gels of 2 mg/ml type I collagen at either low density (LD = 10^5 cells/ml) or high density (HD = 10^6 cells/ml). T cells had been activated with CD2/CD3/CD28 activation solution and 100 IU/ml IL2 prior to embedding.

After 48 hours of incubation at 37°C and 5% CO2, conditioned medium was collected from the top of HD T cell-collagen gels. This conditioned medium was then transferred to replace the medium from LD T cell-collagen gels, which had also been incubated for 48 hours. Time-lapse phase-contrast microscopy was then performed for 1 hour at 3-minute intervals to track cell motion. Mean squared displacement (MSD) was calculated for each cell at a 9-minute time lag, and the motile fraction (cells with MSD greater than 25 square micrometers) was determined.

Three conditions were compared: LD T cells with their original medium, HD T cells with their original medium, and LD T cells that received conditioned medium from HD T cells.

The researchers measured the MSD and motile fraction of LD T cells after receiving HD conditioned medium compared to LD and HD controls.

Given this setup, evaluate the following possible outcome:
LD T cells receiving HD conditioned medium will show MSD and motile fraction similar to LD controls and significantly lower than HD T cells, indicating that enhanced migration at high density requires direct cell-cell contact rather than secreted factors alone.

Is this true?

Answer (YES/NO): NO